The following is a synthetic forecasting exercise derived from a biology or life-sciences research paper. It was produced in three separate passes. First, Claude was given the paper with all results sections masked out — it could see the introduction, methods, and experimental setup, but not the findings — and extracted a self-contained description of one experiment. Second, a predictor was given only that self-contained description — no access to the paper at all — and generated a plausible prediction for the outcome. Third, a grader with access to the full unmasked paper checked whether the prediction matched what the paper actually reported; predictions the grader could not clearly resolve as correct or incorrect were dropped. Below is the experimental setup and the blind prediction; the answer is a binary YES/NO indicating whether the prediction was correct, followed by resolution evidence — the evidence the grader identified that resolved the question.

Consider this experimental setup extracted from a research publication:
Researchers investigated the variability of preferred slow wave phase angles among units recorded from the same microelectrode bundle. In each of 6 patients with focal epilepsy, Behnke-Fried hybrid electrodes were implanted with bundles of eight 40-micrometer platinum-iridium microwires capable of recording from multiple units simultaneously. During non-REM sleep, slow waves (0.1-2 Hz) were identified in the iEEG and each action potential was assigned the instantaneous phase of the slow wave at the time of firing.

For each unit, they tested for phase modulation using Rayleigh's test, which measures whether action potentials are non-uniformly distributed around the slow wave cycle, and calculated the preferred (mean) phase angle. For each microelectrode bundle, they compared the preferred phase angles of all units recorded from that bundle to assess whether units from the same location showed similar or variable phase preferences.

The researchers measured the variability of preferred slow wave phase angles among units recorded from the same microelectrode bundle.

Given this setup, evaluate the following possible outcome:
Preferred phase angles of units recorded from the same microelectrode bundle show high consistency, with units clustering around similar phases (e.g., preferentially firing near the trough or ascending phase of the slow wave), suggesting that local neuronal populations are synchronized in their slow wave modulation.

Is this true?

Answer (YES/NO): YES